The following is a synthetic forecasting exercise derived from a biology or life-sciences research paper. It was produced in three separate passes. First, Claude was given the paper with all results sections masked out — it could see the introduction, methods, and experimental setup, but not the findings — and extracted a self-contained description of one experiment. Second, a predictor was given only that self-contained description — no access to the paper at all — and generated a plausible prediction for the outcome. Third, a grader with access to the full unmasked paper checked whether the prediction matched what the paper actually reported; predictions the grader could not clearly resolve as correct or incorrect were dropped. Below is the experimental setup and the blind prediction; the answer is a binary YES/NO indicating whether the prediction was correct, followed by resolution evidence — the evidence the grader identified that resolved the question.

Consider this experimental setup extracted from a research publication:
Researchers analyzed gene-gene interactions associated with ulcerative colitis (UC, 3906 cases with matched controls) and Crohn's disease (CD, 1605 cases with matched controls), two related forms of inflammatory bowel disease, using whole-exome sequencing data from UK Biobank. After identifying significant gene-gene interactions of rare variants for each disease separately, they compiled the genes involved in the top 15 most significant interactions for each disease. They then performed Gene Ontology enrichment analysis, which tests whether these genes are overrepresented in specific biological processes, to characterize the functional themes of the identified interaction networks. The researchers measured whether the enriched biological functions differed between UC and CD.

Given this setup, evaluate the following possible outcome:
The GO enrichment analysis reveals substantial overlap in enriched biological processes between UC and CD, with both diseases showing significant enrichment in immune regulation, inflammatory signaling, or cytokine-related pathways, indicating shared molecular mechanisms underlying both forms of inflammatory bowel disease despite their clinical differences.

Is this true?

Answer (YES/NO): NO